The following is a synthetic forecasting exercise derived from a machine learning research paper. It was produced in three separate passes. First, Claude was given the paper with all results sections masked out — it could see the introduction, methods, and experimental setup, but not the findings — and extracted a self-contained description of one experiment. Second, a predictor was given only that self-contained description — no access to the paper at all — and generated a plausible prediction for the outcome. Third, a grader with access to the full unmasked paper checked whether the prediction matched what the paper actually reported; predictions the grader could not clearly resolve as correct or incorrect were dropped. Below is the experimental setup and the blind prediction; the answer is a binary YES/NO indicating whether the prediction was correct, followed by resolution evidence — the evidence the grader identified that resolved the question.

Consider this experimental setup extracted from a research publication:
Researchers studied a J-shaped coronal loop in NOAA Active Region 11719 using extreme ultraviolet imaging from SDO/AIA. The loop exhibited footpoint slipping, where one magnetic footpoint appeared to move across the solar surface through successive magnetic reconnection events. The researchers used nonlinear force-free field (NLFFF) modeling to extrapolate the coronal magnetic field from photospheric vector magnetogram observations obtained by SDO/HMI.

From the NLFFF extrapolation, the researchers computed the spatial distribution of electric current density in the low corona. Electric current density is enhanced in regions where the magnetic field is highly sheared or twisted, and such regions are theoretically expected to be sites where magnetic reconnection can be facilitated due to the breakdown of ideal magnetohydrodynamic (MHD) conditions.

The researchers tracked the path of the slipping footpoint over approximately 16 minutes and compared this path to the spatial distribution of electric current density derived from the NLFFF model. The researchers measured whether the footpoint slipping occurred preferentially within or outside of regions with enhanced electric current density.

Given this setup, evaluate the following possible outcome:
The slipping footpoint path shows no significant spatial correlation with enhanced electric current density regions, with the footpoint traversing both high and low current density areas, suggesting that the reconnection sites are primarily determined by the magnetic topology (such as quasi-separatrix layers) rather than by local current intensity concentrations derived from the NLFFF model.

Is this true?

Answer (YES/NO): NO